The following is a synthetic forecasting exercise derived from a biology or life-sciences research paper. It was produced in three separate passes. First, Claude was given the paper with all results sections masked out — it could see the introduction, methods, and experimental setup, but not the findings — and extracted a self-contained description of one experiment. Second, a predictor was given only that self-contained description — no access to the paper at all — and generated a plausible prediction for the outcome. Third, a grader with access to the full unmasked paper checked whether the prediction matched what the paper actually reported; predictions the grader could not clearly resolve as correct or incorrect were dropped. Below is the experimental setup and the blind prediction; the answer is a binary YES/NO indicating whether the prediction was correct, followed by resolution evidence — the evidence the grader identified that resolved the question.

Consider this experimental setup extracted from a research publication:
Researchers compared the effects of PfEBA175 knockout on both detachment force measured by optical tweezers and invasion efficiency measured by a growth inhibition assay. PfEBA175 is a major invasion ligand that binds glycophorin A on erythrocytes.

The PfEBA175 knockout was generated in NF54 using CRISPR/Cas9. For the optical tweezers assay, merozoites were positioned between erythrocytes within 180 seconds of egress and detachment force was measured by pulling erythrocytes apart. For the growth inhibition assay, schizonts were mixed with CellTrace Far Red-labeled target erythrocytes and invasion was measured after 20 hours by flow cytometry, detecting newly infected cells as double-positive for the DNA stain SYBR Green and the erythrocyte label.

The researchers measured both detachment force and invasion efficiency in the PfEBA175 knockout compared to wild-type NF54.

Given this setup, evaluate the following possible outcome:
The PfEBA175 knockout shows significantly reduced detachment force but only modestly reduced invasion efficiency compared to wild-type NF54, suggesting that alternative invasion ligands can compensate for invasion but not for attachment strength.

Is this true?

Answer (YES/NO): NO